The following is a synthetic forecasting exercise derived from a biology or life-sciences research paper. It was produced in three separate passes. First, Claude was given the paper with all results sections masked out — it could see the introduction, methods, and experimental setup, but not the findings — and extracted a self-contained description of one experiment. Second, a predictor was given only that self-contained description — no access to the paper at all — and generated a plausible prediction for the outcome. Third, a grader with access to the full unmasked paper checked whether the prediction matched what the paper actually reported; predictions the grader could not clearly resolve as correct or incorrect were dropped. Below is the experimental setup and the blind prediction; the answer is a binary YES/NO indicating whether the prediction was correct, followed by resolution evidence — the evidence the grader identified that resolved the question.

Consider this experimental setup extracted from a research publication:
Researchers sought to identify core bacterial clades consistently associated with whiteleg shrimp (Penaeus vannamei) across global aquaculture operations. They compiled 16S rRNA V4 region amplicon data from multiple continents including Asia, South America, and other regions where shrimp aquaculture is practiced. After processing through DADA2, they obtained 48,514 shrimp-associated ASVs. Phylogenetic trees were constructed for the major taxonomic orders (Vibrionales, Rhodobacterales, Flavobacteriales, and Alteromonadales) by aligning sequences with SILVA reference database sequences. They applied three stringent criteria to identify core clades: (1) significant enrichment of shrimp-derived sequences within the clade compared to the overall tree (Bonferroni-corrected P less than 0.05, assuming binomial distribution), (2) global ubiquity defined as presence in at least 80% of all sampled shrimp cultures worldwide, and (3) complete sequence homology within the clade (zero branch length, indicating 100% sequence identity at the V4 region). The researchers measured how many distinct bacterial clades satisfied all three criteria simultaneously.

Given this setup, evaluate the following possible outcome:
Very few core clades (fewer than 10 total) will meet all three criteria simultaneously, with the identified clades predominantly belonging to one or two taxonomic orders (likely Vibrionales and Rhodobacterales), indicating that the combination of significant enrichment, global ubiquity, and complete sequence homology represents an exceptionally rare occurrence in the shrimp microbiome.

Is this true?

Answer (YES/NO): NO